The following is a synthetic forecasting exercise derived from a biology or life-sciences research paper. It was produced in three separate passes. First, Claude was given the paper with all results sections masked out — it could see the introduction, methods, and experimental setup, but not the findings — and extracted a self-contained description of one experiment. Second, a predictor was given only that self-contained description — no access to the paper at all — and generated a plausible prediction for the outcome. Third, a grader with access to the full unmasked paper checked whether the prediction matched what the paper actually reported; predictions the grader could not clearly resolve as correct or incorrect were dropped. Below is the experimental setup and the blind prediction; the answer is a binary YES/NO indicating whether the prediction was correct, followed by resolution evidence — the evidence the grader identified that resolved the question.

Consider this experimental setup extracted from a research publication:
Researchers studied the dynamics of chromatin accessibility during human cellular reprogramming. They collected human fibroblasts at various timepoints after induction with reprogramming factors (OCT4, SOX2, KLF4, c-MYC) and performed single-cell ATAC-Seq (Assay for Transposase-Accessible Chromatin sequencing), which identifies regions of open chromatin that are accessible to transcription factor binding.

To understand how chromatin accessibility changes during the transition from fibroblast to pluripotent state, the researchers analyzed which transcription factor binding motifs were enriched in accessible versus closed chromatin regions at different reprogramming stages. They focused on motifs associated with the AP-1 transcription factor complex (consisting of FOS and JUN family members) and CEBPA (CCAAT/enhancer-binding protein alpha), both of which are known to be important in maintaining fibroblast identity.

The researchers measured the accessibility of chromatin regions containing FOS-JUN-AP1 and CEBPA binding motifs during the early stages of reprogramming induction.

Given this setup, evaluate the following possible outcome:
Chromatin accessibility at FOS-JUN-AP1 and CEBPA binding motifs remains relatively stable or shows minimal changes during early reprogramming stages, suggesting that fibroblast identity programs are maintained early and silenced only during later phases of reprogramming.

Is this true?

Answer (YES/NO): NO